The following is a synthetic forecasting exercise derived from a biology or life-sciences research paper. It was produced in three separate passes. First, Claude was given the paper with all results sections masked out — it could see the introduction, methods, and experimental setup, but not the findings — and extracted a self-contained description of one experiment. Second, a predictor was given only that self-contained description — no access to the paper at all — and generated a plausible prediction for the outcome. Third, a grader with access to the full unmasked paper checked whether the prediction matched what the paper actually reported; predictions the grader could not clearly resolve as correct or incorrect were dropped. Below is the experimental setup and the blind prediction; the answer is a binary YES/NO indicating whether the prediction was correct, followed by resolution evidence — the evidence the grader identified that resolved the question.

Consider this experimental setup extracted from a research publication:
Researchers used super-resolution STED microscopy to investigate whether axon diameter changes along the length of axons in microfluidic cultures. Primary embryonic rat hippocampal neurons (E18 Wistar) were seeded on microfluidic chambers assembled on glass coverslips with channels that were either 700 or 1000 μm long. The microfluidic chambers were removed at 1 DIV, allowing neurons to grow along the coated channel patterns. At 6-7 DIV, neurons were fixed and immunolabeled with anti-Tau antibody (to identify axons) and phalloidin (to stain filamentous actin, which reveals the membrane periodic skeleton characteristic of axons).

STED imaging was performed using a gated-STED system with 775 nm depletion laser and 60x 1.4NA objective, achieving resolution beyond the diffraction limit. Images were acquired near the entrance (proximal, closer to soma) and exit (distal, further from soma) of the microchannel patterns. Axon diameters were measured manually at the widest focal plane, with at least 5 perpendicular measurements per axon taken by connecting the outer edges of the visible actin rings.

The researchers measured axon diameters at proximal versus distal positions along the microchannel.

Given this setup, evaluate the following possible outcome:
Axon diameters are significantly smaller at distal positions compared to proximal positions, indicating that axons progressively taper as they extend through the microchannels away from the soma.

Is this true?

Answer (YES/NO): YES